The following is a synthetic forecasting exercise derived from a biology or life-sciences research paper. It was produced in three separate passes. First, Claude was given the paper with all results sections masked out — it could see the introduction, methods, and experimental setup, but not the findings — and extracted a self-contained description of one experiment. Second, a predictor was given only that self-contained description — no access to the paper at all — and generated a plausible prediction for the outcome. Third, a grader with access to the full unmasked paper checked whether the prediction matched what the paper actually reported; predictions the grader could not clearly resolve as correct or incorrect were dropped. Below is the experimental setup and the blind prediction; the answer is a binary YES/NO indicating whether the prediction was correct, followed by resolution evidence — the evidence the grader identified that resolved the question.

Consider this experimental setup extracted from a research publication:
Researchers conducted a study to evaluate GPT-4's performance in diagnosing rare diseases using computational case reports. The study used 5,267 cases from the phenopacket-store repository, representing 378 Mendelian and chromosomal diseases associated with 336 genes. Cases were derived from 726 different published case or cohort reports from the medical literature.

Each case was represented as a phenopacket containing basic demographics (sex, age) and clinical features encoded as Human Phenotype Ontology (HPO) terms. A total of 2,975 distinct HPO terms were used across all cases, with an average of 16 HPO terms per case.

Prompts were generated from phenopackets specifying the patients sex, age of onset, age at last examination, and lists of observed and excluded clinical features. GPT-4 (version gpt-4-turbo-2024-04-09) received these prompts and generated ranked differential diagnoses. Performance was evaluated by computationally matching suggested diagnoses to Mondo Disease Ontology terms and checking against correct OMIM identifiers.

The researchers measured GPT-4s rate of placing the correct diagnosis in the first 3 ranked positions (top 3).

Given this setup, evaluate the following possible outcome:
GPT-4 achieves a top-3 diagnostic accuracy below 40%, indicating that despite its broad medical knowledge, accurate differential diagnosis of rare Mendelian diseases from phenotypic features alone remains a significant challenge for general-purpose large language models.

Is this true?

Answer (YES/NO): YES